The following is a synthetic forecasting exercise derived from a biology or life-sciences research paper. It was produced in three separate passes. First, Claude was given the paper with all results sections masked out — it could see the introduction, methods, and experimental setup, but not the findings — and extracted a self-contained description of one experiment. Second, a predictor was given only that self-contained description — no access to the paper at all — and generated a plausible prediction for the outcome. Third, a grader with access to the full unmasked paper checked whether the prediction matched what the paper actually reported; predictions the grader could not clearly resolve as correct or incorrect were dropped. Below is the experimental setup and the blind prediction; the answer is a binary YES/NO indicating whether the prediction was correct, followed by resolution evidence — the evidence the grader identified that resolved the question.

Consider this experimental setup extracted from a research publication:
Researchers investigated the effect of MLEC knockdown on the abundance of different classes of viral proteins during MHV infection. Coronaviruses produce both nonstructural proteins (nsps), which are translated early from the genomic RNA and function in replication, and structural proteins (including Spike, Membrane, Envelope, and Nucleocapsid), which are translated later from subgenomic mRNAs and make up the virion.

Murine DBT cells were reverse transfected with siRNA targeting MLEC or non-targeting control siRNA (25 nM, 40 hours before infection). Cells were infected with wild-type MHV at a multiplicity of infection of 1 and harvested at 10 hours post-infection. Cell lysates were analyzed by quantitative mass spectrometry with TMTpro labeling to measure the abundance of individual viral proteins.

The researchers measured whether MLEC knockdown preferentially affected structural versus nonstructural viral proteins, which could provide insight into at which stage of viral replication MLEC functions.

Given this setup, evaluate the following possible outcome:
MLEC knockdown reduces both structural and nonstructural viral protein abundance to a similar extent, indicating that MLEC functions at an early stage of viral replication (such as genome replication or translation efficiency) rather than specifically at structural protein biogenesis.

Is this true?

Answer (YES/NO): YES